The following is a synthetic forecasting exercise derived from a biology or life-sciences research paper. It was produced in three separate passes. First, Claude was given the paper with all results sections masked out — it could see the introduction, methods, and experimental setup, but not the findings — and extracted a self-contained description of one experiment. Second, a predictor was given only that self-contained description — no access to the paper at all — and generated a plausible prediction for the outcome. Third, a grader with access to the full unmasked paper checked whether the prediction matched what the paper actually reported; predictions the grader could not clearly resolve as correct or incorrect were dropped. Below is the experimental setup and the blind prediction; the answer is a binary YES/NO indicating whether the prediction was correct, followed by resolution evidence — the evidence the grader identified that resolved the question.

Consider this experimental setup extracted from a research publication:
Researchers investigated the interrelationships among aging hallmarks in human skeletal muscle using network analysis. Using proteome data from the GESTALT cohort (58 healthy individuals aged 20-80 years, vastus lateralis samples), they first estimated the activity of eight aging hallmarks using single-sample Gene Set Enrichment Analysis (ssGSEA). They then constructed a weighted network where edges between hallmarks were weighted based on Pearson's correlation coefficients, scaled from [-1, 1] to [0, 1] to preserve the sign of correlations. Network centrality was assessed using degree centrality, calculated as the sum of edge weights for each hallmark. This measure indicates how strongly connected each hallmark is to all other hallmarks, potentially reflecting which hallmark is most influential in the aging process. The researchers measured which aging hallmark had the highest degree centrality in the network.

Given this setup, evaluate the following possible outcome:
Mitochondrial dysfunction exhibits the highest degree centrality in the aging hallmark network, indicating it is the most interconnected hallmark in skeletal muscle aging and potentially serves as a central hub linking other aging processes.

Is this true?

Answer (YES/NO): NO